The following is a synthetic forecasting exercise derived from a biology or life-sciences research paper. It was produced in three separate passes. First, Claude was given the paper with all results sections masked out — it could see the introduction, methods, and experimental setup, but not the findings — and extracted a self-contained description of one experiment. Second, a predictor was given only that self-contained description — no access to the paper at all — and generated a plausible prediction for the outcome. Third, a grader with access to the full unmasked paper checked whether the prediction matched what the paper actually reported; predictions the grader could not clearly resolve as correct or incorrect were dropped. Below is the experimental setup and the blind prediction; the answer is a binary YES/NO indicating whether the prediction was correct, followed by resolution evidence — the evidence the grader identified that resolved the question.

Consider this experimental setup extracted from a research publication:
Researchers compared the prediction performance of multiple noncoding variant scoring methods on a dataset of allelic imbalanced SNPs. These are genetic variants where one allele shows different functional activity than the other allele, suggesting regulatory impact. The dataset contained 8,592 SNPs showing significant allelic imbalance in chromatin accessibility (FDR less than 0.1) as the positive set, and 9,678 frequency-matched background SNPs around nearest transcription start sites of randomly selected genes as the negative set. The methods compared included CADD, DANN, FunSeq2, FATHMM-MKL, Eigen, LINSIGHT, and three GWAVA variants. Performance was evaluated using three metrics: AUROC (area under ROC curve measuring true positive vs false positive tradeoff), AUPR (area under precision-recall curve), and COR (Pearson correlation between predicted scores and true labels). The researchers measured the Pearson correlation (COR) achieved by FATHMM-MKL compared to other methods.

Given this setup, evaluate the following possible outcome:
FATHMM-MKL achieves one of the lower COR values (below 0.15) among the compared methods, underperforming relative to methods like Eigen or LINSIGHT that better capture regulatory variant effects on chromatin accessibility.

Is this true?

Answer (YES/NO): YES